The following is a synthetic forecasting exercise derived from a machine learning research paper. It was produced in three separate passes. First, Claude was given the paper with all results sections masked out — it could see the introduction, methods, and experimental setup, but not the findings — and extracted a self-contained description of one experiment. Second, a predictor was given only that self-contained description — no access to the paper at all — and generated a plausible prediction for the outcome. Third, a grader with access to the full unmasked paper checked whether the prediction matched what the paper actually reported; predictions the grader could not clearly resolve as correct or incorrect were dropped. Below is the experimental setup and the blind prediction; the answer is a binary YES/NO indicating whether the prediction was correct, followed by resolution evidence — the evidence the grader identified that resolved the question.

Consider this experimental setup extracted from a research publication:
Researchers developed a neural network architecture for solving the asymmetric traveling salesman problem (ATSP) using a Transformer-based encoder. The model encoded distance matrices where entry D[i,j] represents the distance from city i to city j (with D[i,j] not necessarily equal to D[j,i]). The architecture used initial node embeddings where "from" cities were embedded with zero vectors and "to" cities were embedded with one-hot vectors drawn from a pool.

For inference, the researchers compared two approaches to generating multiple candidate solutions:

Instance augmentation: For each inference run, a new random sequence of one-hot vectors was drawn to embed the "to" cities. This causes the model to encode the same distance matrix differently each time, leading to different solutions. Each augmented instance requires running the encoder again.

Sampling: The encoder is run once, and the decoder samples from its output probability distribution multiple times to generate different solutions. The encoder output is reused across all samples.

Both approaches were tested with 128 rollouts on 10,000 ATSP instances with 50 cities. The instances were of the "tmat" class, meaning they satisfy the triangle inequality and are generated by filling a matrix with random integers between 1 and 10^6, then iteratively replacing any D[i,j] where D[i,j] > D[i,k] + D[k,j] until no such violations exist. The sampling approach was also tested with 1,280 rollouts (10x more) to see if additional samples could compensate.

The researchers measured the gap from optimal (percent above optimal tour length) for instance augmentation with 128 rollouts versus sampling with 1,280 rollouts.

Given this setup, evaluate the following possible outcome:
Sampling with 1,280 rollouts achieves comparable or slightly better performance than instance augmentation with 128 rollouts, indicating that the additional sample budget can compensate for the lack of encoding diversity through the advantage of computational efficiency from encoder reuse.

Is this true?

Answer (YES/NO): NO